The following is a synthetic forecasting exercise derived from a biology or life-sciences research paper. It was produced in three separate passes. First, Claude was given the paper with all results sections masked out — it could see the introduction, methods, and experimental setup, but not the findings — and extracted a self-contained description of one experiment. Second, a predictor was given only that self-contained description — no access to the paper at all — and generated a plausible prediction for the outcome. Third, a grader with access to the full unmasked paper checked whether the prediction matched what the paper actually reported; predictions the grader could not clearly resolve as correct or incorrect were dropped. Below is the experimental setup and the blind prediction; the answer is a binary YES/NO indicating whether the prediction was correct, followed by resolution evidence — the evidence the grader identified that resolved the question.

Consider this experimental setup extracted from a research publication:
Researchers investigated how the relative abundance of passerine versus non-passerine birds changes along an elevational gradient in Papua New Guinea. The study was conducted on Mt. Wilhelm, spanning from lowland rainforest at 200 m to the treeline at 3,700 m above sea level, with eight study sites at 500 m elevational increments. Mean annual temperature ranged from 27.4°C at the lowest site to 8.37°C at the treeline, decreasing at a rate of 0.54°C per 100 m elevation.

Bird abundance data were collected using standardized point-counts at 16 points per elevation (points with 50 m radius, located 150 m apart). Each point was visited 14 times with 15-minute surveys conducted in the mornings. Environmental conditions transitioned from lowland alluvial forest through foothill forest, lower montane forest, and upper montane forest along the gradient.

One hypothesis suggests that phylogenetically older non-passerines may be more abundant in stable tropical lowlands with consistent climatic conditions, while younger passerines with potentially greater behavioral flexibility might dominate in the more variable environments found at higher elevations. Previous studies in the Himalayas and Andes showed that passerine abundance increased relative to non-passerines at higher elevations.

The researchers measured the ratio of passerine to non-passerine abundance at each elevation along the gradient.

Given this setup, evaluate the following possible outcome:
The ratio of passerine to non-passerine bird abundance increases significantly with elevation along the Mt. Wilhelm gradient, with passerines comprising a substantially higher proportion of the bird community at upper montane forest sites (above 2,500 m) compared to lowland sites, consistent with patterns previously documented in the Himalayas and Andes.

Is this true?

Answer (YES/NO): YES